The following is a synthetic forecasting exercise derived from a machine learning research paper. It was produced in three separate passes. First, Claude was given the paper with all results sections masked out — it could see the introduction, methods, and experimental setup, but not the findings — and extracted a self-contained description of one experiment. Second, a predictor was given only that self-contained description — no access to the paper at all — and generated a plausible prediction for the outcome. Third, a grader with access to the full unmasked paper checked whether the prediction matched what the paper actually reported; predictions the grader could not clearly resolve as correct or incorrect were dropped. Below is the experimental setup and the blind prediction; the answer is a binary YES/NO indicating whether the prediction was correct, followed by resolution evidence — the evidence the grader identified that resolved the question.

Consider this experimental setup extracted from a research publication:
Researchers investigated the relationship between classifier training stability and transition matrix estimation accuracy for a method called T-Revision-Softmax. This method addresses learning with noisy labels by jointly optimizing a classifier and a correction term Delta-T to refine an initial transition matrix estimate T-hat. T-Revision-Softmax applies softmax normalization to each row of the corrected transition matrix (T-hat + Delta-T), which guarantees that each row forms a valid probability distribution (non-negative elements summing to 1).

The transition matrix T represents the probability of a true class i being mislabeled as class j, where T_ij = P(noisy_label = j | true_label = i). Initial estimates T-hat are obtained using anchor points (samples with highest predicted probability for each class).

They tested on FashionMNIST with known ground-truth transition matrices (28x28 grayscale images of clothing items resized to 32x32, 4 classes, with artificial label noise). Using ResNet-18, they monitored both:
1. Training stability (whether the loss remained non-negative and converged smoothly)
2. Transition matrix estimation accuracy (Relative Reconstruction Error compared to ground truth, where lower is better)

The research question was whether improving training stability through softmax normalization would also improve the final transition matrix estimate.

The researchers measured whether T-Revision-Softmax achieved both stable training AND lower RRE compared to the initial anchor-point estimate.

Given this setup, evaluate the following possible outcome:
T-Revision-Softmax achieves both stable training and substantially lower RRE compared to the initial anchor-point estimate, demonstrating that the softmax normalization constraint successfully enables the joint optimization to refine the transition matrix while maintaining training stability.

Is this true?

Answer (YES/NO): NO